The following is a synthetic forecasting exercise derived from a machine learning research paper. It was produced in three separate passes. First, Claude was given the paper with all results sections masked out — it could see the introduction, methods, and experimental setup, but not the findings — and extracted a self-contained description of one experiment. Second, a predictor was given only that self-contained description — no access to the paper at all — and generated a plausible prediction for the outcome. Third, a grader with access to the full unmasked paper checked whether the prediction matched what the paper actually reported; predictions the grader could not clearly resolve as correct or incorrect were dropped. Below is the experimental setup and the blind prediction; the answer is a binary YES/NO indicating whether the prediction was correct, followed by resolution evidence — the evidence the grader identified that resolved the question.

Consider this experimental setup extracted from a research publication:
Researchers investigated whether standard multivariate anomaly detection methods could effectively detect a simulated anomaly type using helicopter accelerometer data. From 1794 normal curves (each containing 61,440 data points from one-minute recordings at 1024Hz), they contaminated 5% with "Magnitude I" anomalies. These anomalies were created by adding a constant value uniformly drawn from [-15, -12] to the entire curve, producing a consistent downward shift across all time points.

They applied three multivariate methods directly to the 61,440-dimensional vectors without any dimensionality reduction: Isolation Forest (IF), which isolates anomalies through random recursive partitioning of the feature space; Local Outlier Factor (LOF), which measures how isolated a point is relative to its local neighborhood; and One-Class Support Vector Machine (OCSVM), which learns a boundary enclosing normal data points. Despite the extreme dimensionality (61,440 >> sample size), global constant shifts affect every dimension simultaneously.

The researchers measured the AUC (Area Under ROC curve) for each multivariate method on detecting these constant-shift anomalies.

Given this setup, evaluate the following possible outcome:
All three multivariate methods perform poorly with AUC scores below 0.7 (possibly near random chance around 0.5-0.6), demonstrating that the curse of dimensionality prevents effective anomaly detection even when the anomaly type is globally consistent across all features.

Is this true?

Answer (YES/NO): NO